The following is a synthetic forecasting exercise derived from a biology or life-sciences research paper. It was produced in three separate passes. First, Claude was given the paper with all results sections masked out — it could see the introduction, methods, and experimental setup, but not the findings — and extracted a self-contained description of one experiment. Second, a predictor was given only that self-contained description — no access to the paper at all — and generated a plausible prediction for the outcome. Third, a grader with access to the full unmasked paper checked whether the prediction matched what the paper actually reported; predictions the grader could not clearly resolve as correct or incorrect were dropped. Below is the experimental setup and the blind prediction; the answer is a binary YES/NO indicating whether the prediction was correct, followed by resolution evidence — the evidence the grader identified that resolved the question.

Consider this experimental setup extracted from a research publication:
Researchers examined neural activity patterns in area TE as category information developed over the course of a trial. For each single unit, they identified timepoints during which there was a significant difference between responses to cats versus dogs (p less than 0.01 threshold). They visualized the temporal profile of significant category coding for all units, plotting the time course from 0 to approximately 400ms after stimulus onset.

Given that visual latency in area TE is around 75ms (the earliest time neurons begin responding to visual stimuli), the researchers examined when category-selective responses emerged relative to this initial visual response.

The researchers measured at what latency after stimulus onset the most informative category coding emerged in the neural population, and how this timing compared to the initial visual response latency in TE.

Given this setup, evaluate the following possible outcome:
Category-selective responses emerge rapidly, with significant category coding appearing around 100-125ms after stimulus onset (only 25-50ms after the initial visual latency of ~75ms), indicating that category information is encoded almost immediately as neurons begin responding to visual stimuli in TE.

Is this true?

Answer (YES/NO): NO